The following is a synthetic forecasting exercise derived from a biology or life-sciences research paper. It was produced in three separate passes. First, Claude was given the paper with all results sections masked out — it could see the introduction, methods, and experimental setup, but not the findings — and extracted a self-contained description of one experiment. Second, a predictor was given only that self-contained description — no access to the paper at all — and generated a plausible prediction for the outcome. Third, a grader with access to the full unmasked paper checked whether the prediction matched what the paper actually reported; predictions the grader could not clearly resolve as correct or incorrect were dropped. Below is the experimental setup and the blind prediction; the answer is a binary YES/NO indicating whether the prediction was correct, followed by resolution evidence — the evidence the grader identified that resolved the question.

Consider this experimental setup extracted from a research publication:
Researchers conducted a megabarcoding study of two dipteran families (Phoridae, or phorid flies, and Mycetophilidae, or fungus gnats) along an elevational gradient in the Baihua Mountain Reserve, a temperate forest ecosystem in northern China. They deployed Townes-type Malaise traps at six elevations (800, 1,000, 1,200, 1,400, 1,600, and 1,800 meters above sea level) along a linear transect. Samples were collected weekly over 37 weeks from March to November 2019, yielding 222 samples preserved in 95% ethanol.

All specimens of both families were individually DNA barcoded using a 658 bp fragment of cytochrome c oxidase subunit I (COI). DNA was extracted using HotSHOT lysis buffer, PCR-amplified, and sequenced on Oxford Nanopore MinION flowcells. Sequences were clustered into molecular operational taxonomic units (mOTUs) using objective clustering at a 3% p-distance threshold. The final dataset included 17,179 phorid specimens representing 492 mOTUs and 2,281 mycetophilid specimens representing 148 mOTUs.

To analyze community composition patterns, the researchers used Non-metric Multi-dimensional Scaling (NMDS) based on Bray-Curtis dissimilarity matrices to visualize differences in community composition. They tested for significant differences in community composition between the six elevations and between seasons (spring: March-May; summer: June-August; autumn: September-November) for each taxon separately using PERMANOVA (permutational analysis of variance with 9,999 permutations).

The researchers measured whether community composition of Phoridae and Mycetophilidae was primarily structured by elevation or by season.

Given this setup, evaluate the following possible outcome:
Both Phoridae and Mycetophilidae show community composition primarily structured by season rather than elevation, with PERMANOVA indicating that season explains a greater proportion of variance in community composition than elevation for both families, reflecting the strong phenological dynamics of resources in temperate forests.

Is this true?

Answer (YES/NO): NO